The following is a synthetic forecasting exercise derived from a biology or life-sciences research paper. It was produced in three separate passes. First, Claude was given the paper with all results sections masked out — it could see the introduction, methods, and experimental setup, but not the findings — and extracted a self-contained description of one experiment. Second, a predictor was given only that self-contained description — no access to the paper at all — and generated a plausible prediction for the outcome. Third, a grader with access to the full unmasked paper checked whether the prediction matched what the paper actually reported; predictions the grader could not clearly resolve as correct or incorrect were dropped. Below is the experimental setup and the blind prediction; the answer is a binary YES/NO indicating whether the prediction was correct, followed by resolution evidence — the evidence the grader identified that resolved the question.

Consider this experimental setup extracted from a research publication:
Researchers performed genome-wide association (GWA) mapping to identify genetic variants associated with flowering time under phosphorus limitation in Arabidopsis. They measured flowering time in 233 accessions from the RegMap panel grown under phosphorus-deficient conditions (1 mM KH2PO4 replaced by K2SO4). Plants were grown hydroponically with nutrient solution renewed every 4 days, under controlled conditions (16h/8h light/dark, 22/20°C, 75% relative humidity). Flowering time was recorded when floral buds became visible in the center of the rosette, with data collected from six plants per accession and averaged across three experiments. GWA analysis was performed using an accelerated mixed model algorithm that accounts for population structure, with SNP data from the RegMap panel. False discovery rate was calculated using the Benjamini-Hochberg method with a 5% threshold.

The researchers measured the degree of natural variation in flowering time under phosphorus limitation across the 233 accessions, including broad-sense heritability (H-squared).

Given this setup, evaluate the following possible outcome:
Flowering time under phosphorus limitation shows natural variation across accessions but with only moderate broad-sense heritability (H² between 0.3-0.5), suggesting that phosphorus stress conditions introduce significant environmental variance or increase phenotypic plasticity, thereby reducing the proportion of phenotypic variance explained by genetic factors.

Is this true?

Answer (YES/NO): YES